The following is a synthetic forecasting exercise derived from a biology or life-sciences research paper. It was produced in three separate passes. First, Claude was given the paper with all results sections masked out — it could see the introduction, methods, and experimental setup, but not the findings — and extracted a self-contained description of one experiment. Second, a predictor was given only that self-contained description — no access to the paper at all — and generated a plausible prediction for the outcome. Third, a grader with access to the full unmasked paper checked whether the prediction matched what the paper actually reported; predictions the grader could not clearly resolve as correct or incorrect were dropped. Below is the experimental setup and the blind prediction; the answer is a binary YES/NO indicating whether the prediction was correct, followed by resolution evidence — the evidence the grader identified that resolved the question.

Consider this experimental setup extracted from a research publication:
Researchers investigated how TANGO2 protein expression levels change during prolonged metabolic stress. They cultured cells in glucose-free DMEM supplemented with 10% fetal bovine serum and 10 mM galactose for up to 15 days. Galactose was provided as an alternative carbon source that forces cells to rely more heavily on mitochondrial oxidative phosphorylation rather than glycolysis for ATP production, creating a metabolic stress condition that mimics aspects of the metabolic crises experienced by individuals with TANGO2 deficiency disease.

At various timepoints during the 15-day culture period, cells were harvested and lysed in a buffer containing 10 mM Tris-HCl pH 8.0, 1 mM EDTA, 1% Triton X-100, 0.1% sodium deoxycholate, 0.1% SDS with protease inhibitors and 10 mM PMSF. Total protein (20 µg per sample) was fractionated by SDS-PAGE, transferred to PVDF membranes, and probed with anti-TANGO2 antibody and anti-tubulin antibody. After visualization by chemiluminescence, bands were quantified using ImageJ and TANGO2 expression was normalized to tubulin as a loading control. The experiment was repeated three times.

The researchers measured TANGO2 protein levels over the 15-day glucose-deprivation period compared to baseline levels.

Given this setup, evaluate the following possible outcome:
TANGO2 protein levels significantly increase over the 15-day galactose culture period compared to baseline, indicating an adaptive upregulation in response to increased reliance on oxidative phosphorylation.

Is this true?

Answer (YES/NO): YES